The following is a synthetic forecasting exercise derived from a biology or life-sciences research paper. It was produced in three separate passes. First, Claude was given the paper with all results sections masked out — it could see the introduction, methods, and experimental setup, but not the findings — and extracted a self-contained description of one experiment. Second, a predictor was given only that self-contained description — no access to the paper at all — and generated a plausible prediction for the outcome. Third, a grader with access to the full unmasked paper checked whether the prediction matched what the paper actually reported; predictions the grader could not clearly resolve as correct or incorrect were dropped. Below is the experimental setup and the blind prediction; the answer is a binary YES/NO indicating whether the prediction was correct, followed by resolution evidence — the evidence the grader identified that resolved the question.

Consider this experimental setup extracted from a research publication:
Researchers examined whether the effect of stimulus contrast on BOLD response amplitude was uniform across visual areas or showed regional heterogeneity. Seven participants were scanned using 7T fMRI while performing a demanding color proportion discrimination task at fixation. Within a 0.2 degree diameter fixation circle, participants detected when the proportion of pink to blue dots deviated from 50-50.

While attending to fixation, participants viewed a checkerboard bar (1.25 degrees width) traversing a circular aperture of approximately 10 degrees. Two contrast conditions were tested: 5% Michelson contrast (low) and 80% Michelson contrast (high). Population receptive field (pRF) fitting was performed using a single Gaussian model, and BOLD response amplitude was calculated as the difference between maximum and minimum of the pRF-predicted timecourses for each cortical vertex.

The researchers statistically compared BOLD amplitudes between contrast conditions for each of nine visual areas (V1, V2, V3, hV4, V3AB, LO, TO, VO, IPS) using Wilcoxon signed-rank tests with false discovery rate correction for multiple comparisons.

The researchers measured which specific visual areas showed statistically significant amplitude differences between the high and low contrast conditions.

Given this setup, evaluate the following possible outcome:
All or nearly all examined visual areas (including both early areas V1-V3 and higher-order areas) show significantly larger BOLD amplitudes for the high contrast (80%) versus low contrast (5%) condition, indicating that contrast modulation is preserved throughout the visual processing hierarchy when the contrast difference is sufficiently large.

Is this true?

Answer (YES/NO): NO